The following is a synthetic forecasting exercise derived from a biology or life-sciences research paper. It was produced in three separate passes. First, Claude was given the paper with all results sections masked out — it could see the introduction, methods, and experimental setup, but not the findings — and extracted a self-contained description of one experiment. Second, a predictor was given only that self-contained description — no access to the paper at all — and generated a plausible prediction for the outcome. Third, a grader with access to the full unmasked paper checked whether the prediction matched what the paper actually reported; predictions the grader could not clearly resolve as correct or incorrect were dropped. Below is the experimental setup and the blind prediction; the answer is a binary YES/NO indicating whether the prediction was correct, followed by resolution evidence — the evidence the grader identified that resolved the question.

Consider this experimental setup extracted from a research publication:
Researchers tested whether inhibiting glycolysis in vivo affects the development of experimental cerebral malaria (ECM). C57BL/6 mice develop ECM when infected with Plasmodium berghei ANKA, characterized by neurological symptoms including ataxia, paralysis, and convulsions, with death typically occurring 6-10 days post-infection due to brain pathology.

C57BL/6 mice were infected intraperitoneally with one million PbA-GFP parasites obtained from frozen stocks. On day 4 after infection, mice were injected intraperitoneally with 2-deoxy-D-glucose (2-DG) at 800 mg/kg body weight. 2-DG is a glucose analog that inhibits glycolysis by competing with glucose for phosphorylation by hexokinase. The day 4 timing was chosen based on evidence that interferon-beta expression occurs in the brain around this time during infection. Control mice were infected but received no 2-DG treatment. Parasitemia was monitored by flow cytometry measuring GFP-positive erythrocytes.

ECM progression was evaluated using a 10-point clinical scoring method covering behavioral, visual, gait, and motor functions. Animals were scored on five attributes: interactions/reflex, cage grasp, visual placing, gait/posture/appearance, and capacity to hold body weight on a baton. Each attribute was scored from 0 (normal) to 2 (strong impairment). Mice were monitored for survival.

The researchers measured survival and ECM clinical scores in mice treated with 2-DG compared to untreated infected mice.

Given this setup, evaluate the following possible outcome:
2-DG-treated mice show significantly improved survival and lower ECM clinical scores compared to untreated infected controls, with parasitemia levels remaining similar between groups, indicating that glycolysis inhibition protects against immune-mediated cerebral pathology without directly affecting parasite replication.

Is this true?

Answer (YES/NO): YES